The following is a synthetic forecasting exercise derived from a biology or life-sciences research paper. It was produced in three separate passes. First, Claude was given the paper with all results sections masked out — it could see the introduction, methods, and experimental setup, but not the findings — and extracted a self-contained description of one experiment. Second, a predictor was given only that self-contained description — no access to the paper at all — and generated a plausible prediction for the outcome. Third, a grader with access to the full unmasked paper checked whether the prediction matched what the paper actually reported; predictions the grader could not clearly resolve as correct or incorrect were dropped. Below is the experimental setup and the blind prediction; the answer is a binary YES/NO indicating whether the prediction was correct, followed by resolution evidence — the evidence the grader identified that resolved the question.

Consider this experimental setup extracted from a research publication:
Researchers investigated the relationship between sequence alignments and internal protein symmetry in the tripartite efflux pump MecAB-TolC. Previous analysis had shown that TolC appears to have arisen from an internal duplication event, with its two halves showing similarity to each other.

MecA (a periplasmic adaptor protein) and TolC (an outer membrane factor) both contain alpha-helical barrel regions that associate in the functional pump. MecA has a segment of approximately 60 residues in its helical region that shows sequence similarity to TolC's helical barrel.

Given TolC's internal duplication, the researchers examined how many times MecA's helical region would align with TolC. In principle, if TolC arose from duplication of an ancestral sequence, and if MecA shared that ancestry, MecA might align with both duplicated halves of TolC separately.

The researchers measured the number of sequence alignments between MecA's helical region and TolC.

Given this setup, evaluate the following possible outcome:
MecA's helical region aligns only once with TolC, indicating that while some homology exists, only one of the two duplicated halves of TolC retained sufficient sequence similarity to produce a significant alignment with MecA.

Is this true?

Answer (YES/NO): NO